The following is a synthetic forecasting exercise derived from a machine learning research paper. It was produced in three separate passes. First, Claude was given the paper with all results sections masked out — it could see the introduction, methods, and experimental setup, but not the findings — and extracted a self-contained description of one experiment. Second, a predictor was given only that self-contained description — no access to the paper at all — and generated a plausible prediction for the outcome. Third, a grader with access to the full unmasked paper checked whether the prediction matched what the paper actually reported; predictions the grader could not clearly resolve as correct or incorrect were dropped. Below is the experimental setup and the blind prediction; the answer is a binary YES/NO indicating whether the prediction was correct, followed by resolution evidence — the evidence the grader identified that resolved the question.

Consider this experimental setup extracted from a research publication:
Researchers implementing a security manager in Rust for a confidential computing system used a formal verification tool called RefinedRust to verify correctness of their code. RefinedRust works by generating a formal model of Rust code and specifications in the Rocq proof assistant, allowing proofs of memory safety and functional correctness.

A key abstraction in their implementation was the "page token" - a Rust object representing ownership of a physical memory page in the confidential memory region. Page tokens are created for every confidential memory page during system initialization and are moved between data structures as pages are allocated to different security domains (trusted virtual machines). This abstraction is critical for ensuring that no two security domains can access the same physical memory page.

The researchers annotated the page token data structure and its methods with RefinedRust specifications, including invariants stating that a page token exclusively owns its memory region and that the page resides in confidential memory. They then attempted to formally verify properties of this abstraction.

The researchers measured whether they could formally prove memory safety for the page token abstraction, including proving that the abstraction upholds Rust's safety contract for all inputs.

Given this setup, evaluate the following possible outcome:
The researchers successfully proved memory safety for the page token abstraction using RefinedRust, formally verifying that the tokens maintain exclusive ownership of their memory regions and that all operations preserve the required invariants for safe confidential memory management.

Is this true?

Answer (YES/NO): YES